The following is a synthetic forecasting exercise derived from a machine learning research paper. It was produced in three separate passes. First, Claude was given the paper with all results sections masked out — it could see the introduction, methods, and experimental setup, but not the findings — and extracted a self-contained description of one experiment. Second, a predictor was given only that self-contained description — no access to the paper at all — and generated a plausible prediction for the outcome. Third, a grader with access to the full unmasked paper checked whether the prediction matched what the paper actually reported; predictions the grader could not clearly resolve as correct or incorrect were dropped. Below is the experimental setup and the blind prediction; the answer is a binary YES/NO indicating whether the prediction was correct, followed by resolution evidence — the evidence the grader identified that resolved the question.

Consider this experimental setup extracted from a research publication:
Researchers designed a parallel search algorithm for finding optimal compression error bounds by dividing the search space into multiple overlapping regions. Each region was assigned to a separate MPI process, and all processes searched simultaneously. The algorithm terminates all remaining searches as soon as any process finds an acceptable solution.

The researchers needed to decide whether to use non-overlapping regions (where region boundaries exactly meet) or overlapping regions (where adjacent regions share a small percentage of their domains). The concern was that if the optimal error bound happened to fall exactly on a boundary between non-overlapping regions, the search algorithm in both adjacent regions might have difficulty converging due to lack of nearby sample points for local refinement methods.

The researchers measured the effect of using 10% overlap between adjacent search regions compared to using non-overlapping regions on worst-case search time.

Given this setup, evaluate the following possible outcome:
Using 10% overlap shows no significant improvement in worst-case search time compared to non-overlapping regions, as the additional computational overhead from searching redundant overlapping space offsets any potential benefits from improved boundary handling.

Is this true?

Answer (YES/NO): NO